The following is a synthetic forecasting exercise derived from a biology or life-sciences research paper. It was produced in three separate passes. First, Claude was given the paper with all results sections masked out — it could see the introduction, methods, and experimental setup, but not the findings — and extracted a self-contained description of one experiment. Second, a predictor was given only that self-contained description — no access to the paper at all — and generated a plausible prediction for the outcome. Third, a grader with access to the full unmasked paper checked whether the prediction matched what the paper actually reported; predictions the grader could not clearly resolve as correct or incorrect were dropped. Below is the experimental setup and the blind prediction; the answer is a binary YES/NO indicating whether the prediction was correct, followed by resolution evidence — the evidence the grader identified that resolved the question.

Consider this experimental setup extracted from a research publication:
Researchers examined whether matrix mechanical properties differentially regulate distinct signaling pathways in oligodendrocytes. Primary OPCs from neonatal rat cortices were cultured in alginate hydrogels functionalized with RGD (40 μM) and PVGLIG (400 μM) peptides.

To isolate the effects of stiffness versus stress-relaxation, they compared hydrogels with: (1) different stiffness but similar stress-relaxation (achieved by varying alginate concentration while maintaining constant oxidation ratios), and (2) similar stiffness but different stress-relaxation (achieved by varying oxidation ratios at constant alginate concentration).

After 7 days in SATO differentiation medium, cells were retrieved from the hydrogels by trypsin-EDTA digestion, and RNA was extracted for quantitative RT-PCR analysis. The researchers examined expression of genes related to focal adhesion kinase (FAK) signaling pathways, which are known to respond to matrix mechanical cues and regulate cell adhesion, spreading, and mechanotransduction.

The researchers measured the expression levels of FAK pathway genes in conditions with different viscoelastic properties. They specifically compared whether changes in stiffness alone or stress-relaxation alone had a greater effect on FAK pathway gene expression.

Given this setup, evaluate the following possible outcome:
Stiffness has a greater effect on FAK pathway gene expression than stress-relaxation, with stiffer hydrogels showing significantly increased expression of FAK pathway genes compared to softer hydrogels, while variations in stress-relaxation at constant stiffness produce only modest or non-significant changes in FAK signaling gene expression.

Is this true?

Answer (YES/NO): NO